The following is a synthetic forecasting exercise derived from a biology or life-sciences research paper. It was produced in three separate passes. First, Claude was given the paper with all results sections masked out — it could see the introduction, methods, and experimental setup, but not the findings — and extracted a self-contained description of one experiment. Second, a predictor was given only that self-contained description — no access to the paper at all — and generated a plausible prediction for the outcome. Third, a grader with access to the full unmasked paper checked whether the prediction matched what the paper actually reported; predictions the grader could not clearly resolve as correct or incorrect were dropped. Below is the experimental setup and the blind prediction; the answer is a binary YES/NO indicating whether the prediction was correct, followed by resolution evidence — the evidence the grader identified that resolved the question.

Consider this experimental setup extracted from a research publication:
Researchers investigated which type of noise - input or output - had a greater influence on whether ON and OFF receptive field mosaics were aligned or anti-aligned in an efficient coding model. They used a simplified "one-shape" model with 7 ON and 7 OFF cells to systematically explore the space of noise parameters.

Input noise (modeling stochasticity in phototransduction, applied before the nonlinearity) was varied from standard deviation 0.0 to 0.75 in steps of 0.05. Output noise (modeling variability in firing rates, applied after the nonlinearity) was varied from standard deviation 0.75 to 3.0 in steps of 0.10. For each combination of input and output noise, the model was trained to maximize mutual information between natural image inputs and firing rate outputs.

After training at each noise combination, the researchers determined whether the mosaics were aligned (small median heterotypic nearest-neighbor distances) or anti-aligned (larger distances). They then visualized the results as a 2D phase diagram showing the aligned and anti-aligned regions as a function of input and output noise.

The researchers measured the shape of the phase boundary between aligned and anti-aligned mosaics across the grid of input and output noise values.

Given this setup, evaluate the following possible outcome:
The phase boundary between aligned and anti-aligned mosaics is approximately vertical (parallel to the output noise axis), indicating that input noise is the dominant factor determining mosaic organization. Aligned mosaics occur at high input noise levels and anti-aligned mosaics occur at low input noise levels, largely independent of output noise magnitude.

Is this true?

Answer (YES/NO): NO